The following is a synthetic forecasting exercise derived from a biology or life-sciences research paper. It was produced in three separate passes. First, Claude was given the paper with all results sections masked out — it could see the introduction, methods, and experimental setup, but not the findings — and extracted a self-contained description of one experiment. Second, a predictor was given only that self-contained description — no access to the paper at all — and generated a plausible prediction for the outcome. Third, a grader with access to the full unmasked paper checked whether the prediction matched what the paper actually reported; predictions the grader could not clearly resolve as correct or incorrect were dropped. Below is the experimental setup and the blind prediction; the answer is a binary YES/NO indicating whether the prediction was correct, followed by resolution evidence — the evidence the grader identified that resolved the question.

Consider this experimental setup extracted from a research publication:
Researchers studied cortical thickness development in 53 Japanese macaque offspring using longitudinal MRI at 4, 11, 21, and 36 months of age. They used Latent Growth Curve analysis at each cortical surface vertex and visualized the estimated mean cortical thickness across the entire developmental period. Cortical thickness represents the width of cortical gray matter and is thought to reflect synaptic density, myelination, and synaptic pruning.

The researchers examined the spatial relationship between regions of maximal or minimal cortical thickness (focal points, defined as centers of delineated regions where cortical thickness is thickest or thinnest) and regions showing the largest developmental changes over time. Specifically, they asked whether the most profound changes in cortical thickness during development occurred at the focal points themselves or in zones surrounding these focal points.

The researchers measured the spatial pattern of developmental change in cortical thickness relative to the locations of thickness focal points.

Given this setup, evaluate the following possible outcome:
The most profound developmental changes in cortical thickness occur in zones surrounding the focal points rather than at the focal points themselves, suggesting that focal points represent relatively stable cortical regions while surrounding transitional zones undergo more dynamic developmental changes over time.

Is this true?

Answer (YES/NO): YES